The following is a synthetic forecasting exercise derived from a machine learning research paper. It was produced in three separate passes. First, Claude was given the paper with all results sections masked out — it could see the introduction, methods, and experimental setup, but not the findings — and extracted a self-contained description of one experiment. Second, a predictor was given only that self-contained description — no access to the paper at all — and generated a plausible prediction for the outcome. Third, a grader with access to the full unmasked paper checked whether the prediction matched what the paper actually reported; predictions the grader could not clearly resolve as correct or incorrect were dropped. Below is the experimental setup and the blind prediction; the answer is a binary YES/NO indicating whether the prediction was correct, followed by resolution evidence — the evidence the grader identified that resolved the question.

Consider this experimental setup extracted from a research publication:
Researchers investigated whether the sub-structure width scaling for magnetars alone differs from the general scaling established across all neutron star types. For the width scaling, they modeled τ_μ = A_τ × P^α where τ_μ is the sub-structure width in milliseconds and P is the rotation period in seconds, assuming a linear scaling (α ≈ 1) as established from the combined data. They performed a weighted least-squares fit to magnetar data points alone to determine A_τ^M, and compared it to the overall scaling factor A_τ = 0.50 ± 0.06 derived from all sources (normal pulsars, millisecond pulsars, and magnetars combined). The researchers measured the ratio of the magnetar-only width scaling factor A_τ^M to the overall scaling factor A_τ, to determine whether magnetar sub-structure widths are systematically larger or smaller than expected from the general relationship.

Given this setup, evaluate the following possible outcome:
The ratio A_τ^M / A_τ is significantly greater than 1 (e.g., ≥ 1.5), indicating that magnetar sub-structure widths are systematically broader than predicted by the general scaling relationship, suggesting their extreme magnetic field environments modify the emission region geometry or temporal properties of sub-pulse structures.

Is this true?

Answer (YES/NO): NO